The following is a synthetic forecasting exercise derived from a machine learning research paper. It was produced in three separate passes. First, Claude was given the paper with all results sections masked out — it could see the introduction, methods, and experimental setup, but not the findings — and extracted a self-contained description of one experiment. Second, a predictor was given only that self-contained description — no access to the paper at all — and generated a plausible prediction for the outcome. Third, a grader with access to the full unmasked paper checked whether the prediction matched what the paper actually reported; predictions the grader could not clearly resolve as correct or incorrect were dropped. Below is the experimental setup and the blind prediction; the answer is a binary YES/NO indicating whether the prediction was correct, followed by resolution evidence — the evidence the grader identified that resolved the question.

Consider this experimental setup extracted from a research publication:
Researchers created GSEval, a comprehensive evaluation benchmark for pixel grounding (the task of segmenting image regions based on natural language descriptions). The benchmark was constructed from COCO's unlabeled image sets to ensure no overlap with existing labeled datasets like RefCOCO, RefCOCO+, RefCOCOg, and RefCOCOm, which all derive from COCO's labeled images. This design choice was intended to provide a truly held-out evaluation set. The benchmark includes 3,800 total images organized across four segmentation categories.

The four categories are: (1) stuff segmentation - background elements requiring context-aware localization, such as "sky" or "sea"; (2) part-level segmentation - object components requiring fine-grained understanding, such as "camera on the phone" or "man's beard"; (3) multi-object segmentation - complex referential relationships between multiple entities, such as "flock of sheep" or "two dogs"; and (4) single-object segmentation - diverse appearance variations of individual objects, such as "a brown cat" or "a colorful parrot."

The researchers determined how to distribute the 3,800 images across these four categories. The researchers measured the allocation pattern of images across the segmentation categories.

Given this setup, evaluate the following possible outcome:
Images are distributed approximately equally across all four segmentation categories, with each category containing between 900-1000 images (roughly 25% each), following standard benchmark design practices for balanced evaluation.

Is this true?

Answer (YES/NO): NO